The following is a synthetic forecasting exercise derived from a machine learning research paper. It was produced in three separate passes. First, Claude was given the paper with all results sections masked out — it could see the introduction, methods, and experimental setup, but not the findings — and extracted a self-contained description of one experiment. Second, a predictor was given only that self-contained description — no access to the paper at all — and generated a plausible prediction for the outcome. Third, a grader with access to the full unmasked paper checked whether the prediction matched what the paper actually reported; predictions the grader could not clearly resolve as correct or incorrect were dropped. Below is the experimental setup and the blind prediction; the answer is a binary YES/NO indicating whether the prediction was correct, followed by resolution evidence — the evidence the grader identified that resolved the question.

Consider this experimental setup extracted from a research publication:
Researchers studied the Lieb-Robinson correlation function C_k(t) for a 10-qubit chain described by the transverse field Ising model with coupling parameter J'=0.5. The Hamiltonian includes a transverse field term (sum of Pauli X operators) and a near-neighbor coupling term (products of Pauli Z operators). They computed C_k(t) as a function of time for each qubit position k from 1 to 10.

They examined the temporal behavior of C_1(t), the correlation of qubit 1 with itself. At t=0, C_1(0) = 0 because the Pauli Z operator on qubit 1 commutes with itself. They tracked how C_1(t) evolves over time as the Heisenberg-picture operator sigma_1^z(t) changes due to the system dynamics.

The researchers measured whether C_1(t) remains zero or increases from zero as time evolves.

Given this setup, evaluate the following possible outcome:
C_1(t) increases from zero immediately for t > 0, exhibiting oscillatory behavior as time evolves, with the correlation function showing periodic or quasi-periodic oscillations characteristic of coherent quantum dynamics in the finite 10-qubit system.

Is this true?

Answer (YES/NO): YES